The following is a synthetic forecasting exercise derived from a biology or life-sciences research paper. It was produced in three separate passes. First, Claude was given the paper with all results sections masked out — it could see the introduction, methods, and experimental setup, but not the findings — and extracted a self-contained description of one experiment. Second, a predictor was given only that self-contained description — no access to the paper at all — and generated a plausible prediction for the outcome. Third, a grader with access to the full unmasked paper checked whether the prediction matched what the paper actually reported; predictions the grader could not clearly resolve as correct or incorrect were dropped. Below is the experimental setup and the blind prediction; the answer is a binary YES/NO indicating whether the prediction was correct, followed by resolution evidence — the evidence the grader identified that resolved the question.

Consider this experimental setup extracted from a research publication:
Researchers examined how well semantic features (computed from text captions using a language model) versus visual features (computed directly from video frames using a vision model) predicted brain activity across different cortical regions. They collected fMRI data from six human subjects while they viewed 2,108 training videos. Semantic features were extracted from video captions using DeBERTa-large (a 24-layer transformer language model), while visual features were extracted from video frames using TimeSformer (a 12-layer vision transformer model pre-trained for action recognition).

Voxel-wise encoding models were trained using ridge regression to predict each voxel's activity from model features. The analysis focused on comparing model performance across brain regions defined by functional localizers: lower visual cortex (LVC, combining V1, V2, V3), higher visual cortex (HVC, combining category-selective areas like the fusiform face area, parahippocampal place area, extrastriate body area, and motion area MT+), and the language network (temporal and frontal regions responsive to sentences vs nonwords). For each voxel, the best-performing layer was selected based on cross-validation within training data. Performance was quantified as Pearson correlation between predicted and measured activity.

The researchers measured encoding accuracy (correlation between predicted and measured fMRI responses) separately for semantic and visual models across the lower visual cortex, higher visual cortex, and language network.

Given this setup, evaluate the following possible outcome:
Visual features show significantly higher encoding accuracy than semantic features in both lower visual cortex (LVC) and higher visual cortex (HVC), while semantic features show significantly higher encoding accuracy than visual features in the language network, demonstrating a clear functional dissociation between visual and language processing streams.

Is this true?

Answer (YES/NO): NO